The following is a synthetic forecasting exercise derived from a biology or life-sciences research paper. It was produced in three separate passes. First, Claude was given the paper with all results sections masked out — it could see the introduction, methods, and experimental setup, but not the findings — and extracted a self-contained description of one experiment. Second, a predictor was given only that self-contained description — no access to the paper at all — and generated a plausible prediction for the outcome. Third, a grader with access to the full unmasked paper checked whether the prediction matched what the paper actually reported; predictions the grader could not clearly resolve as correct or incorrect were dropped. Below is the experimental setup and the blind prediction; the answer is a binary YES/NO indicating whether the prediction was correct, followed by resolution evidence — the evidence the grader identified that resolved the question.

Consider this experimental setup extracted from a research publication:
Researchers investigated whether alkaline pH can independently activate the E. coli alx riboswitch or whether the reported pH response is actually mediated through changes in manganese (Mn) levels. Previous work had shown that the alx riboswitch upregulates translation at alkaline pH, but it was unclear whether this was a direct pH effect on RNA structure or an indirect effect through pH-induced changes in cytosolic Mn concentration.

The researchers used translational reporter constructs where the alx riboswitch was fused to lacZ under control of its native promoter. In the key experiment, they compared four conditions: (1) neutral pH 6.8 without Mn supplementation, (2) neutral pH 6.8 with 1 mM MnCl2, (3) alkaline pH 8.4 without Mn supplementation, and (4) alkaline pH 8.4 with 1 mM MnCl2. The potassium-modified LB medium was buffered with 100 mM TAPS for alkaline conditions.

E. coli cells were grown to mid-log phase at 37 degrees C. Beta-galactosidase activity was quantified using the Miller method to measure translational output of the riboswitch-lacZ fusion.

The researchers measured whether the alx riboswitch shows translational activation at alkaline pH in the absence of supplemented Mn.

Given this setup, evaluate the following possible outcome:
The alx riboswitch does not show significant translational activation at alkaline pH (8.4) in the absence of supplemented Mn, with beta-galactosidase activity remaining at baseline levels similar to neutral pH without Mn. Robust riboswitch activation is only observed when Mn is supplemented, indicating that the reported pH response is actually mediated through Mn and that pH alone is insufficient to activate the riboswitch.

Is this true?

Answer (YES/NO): NO